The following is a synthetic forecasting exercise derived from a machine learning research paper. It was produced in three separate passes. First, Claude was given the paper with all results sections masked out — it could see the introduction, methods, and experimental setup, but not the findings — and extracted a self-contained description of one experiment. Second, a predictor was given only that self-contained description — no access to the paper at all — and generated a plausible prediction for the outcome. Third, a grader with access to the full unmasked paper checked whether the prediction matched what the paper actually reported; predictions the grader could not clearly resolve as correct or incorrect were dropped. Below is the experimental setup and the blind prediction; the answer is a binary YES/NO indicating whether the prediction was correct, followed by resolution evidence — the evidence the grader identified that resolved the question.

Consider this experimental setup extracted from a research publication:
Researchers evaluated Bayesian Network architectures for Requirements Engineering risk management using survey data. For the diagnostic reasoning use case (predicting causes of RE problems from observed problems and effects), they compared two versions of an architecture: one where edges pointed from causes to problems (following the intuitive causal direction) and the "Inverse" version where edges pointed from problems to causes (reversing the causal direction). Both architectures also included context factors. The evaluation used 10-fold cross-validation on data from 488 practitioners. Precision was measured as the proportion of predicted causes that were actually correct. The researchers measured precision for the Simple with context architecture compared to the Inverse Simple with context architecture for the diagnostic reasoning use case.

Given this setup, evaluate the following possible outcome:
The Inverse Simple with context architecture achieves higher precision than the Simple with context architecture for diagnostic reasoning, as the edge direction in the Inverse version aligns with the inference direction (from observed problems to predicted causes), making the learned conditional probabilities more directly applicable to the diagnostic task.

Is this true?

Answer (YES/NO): YES